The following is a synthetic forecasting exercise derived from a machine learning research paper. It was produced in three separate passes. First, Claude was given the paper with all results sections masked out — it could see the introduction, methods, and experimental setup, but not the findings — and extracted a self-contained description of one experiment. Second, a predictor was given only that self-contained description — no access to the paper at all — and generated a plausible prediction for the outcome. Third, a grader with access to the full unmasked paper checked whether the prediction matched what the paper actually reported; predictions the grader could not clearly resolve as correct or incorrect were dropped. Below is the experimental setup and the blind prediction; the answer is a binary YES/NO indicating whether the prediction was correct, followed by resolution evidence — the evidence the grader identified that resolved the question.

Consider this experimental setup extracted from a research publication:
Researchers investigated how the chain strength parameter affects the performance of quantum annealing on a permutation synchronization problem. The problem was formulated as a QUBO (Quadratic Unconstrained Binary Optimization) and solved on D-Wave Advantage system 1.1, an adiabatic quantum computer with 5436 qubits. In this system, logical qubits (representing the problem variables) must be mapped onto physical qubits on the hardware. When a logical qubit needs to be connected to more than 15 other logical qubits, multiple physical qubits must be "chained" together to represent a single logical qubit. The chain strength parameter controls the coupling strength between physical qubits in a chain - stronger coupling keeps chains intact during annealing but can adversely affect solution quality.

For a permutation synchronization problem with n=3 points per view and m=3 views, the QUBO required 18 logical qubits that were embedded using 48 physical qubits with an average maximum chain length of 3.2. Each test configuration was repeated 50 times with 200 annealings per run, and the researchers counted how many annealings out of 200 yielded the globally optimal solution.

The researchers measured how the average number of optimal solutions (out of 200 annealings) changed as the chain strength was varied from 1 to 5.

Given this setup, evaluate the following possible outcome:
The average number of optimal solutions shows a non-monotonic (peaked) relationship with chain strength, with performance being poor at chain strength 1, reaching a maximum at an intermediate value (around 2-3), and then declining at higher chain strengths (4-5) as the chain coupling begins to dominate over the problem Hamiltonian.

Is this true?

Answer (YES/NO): YES